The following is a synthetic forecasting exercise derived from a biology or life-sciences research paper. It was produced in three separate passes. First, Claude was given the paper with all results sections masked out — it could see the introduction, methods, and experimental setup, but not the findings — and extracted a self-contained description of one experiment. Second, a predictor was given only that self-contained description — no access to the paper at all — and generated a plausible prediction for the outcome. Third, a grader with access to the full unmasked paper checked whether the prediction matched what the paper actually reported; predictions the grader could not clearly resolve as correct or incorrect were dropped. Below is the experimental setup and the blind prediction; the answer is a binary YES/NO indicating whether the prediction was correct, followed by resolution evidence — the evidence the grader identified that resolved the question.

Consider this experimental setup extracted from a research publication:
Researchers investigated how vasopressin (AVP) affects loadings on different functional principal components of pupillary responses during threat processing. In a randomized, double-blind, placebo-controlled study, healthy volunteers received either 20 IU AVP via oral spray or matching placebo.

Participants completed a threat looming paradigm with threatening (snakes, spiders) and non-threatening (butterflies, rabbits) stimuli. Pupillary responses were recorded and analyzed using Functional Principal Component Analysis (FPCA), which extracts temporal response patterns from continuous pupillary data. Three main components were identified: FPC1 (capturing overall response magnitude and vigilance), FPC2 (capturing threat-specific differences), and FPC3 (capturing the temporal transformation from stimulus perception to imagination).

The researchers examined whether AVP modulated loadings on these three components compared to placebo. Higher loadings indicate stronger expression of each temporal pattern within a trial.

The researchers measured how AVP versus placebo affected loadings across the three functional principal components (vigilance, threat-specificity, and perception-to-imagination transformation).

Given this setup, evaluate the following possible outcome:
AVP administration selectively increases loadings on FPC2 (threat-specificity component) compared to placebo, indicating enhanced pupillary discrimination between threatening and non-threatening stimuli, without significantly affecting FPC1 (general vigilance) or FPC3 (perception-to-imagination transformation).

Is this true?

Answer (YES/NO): NO